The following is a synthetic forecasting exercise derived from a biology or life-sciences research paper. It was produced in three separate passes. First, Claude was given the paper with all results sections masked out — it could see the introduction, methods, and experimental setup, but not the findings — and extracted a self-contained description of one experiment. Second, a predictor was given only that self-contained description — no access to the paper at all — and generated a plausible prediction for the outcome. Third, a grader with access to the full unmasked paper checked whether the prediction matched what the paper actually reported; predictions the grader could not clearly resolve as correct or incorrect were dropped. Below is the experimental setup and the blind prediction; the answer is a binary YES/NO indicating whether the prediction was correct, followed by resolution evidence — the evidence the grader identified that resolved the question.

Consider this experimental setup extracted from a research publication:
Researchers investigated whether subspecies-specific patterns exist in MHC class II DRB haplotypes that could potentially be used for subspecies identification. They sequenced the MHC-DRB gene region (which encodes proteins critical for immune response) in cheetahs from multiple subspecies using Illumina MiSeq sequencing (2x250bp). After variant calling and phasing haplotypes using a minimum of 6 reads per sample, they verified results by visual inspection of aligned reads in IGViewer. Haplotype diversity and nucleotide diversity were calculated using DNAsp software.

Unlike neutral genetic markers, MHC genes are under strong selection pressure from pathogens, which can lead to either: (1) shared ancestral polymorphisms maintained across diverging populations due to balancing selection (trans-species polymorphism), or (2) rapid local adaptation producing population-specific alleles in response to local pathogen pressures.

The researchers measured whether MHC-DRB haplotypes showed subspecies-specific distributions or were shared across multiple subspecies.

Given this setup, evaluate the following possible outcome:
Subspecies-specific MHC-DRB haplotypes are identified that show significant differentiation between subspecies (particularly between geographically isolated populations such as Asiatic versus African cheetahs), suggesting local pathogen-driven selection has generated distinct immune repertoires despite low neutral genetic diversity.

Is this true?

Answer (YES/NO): NO